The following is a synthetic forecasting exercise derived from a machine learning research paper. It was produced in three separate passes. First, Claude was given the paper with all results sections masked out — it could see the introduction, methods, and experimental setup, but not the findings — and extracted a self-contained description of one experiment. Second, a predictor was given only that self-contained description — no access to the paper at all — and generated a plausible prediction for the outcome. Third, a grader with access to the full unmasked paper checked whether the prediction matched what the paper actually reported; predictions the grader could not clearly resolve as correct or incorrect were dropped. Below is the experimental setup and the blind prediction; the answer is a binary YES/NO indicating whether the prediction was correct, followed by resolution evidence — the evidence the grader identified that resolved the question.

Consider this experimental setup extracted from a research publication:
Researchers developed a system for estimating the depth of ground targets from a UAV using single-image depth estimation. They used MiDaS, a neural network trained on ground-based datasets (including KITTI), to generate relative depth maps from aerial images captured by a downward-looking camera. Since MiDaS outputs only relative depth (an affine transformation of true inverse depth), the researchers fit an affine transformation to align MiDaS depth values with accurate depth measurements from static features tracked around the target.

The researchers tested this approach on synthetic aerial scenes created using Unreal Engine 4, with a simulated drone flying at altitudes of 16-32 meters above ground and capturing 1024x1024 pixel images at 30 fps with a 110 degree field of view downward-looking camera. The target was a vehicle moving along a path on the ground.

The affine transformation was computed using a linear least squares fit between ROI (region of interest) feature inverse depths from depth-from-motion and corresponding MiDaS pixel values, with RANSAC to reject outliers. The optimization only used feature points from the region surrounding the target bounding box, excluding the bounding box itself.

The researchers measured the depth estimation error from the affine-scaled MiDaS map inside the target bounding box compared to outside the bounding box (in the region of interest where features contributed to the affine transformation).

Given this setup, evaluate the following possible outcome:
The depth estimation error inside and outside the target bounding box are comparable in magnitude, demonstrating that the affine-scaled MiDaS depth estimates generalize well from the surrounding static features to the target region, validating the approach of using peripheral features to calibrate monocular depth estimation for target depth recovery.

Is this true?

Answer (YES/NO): NO